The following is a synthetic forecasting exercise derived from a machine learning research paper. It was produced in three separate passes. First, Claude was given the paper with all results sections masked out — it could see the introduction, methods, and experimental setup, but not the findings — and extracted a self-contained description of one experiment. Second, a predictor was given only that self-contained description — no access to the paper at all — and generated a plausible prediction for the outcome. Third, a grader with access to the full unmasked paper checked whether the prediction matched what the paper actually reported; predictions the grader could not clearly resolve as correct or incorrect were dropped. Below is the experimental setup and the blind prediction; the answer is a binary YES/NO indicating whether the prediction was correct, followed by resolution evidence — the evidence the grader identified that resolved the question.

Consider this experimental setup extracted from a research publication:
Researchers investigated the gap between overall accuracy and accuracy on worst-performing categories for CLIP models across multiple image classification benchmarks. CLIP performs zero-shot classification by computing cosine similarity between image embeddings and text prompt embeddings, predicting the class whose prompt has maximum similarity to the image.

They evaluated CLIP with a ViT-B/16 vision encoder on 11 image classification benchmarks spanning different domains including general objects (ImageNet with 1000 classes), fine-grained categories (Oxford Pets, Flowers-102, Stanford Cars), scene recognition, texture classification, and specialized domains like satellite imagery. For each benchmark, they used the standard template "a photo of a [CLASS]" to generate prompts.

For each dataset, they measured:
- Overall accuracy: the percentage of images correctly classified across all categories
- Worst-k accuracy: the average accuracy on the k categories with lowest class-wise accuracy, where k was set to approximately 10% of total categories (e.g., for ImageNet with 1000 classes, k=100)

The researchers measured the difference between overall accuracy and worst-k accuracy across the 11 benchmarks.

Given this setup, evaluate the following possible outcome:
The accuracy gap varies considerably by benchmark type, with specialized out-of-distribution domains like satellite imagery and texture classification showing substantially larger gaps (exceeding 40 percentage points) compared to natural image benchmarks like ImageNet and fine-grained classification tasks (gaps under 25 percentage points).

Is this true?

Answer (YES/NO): NO